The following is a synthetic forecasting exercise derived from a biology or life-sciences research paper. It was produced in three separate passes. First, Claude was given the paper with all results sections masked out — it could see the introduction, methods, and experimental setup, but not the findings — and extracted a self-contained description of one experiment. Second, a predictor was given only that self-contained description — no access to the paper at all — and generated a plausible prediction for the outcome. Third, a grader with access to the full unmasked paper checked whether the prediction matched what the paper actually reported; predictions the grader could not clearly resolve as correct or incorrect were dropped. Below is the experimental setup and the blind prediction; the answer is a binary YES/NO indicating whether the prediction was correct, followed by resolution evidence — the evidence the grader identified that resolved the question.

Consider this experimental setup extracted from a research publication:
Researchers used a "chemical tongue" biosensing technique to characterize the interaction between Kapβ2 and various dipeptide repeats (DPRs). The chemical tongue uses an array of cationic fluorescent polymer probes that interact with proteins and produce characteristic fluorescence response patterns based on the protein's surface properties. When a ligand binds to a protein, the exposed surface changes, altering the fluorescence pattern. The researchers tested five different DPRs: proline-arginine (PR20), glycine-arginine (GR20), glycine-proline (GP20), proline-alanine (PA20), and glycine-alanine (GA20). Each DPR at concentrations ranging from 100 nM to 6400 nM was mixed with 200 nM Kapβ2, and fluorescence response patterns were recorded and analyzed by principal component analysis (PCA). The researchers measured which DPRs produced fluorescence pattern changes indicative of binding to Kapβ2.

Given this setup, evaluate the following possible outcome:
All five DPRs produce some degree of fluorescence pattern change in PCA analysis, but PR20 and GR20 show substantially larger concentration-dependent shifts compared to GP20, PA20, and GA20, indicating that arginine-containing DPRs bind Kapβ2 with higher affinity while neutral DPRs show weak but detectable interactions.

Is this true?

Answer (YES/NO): NO